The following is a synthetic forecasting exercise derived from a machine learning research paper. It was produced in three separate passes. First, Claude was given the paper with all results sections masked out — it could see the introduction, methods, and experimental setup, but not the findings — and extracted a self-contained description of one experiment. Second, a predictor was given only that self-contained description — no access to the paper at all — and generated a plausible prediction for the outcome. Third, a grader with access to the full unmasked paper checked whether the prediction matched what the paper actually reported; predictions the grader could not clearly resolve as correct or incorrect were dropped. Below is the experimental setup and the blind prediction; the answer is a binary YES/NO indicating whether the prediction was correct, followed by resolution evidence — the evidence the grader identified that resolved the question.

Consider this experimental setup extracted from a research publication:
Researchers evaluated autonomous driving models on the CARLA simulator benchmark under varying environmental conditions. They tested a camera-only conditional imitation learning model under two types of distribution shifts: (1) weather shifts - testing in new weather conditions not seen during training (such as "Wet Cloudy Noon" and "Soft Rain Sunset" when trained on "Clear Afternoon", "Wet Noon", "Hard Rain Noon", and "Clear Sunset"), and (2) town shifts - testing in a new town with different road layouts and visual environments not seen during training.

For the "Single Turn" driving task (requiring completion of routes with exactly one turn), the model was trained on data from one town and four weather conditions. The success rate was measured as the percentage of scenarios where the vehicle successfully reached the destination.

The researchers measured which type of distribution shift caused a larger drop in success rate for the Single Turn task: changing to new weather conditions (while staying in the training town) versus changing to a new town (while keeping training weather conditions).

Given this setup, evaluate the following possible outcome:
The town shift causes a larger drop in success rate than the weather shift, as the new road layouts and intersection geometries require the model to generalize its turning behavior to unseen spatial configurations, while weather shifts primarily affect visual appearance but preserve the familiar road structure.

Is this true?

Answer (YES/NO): YES